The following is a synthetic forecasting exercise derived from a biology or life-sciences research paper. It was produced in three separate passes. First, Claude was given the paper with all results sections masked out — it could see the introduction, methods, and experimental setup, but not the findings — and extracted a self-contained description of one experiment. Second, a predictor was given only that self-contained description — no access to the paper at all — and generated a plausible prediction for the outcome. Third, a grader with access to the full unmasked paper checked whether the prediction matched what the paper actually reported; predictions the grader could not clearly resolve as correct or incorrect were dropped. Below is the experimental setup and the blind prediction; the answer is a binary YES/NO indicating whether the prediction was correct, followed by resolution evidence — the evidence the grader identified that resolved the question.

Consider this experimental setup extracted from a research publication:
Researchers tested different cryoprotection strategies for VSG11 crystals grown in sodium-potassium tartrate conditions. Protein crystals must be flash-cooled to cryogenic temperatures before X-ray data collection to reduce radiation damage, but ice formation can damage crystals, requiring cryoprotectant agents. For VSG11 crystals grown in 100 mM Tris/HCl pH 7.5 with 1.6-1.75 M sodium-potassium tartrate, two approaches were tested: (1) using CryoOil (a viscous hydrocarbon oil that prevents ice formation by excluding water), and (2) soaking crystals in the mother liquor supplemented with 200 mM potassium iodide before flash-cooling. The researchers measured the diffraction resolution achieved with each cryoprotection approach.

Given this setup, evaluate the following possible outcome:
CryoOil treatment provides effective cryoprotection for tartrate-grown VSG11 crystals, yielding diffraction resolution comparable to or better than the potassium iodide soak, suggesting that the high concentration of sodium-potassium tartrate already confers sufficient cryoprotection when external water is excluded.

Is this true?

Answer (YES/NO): YES